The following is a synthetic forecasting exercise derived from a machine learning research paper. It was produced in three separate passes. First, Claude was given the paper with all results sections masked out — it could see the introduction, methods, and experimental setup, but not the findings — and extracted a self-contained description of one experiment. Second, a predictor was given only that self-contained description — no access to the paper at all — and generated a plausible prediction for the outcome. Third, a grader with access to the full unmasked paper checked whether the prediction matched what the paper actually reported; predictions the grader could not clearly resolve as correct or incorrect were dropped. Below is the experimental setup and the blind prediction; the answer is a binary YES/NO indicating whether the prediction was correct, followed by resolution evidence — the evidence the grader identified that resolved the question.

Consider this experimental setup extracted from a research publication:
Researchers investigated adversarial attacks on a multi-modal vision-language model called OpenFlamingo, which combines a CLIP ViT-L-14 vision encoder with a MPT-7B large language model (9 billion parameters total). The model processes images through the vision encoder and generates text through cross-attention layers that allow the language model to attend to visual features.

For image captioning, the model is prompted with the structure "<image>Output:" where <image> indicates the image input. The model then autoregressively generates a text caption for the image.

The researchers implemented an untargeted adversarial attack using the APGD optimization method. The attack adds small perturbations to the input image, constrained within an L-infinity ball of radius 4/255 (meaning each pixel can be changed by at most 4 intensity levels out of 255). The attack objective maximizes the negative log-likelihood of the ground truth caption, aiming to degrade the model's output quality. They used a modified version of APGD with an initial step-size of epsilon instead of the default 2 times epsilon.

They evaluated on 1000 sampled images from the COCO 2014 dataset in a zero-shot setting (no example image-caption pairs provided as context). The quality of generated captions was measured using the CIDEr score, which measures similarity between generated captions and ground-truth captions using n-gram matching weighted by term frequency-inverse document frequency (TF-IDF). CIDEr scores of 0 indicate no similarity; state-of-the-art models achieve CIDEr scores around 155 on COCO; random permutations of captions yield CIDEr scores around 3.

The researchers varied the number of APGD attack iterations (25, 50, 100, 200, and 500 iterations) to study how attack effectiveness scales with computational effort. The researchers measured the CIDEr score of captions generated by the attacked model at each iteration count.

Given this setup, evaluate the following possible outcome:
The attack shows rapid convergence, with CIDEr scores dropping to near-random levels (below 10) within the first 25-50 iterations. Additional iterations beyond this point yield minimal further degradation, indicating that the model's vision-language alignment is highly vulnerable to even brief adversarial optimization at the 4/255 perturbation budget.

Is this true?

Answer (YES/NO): NO